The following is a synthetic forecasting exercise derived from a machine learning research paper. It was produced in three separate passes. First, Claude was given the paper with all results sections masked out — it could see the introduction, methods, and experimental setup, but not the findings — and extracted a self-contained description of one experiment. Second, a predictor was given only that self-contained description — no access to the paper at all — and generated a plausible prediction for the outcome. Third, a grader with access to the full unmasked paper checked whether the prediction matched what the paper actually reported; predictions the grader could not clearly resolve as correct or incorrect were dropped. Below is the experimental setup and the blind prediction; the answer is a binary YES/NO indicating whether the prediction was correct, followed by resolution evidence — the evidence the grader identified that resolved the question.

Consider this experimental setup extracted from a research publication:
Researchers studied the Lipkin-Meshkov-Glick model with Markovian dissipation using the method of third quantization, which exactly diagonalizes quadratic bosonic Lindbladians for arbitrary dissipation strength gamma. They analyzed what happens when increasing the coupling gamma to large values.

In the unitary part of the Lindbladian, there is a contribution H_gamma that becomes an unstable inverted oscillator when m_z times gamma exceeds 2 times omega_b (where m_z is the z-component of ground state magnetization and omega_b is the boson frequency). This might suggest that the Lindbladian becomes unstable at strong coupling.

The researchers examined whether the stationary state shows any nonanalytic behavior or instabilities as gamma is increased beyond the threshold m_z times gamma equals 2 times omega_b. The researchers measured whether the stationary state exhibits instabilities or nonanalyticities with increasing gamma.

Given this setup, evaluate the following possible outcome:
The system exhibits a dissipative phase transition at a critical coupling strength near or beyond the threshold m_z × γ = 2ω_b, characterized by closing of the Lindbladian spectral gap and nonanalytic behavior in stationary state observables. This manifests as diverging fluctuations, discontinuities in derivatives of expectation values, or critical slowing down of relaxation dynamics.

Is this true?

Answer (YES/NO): NO